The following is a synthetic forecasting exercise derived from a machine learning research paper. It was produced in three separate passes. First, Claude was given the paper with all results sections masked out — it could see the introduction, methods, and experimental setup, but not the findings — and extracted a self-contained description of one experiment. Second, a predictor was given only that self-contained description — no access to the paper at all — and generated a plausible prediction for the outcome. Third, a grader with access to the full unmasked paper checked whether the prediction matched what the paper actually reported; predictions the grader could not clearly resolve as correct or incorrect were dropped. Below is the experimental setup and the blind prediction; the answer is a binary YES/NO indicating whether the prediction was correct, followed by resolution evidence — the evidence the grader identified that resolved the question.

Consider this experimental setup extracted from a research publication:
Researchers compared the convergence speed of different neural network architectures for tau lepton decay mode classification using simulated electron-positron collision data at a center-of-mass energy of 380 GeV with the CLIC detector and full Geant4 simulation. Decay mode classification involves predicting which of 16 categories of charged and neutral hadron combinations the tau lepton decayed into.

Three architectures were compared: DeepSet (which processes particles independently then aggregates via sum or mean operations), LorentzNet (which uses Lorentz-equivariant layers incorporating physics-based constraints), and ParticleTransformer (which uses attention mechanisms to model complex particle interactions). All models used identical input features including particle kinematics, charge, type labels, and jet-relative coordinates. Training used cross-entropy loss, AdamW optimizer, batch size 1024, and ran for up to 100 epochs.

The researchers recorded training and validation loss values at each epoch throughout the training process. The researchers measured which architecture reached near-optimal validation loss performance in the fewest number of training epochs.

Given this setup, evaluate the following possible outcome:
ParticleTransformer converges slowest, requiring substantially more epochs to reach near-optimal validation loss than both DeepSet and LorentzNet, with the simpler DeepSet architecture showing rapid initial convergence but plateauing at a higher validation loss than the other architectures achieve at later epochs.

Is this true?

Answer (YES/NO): NO